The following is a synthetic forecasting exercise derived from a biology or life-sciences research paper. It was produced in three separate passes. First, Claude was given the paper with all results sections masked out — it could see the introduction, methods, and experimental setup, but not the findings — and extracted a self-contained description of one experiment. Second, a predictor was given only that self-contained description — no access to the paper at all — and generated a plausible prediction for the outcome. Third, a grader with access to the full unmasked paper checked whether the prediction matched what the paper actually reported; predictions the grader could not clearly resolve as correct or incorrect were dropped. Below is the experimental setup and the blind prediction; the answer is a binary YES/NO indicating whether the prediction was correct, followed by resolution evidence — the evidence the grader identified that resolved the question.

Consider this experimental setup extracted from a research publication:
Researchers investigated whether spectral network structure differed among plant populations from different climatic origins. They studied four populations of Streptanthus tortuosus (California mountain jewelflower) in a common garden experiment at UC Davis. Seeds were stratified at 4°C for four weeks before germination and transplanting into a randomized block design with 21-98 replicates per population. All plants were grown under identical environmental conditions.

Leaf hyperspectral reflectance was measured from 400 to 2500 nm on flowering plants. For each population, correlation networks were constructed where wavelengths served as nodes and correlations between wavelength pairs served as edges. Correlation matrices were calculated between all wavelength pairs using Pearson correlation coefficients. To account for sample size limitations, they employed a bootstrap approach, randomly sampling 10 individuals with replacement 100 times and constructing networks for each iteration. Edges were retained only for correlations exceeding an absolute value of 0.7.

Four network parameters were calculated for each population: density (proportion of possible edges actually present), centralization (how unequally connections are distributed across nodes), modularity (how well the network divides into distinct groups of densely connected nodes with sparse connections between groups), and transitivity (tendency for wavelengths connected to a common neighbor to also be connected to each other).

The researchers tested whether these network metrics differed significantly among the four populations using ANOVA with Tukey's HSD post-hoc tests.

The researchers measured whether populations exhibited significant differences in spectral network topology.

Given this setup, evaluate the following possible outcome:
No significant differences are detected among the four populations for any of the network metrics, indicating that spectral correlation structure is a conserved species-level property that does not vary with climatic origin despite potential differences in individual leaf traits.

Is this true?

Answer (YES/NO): NO